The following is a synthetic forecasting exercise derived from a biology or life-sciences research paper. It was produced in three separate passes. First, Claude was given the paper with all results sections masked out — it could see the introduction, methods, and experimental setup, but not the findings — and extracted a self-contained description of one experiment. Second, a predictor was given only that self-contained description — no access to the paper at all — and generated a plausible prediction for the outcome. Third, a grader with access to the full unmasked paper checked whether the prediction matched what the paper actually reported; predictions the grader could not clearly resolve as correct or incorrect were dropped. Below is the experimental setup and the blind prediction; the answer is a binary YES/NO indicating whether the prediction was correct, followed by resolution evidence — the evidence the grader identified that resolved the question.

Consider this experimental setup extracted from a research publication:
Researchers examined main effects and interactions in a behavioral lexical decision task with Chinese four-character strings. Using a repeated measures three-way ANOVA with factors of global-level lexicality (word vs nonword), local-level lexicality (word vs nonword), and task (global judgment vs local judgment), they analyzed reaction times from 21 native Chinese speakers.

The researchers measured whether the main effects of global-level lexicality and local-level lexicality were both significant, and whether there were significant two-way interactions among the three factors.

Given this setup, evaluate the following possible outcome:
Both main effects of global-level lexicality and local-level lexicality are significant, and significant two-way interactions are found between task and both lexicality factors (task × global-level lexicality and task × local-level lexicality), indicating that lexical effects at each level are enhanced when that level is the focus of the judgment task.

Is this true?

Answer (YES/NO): NO